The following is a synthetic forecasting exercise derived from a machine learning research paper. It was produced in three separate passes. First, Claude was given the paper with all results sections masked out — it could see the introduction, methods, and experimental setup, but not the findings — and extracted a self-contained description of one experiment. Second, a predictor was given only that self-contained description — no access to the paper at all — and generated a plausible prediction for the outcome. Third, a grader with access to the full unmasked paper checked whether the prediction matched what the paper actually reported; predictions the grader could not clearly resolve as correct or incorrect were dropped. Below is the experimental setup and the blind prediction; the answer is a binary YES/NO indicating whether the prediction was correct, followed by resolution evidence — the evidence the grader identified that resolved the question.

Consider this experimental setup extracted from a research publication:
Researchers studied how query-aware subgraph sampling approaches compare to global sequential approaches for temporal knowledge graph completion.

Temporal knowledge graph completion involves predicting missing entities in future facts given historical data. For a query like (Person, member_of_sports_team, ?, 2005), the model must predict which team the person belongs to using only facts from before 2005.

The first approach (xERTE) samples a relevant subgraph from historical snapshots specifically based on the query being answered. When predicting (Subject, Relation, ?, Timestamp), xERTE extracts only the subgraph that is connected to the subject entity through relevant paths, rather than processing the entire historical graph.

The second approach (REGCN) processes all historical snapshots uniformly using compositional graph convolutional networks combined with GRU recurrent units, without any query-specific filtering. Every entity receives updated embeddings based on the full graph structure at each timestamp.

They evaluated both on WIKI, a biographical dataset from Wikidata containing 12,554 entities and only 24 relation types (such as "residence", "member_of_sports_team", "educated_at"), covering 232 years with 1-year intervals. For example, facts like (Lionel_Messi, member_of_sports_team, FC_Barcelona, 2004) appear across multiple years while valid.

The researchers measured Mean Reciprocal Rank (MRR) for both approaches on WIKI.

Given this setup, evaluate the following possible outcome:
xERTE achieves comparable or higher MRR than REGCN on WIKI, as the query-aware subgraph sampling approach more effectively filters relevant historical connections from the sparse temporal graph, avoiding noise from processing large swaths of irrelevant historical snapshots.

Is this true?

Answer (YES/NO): NO